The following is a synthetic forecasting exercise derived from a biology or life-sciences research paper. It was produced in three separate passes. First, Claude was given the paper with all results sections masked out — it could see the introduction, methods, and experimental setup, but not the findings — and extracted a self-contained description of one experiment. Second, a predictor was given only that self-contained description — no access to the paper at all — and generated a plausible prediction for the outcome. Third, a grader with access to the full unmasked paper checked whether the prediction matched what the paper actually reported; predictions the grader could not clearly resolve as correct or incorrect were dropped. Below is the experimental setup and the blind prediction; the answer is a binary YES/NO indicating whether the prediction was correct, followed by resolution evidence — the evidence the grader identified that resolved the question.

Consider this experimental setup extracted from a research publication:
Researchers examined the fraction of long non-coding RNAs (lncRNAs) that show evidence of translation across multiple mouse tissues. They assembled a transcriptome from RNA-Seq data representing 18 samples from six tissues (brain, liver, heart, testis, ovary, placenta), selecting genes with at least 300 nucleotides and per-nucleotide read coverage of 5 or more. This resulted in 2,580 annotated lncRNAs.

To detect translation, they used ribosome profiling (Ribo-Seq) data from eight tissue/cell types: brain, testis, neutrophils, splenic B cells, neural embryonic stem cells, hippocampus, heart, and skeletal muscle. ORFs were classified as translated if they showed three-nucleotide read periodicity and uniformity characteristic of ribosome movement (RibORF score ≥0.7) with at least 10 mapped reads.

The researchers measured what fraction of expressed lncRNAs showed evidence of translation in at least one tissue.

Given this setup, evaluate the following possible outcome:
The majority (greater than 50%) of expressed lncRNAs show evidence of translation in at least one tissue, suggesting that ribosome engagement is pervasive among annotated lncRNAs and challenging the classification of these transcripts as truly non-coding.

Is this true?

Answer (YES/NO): NO